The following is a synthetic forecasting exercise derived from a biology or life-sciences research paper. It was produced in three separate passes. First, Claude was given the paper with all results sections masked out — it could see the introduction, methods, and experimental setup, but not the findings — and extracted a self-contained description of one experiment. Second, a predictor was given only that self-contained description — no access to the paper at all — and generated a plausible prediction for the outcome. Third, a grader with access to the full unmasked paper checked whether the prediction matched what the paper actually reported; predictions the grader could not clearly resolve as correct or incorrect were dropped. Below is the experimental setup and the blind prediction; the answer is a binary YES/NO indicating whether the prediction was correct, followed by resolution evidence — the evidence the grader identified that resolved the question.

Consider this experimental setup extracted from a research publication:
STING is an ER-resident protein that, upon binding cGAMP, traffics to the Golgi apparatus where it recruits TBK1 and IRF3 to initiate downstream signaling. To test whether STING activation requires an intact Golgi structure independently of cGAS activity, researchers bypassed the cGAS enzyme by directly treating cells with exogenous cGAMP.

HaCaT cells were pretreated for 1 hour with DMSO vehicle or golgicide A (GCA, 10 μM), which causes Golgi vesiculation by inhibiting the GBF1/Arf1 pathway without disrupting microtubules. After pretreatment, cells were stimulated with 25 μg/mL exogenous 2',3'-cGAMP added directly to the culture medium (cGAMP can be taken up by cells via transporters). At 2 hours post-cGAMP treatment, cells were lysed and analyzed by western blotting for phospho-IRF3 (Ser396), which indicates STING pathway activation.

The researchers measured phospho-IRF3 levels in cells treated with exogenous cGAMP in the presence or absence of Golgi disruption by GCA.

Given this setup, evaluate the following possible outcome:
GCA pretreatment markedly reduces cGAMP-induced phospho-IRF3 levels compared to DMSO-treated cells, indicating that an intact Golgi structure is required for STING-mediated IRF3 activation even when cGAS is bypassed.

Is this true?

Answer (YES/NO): YES